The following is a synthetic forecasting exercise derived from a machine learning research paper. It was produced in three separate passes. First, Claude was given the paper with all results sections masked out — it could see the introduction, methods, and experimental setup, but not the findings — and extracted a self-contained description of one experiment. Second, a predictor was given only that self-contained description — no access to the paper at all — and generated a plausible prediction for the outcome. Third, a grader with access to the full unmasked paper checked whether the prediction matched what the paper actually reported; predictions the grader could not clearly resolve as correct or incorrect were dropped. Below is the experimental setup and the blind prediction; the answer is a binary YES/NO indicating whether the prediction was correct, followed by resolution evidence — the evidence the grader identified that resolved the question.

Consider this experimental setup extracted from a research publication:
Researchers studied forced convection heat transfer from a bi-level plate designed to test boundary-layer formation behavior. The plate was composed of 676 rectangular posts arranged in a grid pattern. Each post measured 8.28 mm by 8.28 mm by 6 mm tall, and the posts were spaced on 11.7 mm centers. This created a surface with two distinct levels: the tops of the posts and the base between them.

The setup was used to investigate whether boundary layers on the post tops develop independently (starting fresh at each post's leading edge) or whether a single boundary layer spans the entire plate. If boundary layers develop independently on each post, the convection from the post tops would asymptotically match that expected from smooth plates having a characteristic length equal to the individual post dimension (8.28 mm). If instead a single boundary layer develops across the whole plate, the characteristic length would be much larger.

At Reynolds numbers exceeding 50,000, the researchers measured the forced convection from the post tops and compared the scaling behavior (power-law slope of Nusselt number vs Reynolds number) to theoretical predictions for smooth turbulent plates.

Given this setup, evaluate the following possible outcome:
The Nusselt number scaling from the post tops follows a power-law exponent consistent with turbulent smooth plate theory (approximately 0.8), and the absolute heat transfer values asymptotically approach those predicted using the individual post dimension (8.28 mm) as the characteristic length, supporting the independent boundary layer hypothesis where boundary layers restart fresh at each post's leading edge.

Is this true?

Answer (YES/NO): YES